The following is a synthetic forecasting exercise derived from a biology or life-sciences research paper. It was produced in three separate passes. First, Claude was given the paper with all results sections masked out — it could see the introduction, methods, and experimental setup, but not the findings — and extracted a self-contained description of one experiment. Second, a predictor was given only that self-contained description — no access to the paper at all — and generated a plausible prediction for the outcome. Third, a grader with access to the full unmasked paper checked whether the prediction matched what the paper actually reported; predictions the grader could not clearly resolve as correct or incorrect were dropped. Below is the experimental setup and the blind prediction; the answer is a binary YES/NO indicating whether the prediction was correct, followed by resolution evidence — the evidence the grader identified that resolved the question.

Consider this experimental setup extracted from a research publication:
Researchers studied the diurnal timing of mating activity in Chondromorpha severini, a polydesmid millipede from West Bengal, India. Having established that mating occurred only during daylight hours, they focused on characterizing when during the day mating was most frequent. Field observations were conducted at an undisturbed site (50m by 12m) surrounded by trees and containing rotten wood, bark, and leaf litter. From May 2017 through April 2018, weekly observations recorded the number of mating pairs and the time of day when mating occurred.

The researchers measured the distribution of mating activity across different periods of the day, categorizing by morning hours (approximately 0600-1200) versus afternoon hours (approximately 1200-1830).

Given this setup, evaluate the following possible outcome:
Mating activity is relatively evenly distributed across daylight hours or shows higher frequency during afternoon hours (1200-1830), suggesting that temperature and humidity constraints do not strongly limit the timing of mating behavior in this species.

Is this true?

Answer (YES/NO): NO